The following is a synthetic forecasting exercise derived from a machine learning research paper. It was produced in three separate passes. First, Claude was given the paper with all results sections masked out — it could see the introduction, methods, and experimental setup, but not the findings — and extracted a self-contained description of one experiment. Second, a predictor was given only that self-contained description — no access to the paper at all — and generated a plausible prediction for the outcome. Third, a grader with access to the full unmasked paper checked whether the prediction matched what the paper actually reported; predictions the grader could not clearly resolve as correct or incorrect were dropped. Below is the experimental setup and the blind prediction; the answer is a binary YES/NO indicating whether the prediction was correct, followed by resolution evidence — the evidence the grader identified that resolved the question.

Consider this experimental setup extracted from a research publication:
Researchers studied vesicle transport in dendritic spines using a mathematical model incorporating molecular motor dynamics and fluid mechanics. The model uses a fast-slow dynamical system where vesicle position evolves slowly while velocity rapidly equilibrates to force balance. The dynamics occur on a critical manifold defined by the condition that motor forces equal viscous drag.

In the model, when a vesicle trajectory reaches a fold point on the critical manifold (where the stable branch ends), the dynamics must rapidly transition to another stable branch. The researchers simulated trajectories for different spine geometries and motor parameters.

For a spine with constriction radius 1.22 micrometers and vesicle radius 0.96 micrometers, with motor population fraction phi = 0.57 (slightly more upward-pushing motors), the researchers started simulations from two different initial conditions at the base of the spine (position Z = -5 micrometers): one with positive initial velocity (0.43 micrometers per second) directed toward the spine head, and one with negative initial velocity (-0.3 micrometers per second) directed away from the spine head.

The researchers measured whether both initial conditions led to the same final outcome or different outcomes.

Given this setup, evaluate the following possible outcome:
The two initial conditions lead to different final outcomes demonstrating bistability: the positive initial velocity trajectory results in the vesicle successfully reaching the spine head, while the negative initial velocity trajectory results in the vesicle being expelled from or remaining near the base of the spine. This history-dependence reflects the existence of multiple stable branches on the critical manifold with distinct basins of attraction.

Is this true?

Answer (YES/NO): YES